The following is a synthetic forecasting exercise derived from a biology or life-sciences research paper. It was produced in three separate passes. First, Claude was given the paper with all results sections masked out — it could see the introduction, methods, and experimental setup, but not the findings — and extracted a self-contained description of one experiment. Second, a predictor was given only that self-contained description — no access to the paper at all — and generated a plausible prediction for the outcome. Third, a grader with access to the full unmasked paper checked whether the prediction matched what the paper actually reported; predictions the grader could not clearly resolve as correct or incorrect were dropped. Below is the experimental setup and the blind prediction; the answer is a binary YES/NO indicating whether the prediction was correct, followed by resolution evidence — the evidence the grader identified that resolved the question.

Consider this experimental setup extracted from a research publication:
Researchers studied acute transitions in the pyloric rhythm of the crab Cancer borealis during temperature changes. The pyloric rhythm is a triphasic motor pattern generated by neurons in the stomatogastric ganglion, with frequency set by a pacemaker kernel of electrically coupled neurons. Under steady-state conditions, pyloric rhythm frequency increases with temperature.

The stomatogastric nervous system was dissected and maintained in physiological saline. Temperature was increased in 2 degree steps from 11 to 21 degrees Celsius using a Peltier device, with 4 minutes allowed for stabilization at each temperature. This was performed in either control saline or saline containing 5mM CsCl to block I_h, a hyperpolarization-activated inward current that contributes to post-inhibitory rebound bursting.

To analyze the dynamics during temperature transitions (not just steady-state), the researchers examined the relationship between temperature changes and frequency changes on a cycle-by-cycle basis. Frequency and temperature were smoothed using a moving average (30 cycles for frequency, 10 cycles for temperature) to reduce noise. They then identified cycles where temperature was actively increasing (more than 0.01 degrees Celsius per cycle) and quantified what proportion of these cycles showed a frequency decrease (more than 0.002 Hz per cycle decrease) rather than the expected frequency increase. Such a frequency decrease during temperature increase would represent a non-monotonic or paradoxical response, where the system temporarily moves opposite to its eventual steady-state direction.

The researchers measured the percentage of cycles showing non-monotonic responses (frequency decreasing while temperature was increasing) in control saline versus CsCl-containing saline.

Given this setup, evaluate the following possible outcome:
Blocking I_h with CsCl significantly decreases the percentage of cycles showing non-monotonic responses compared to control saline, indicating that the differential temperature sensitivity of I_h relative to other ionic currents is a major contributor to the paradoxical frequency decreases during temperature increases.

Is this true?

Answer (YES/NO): NO